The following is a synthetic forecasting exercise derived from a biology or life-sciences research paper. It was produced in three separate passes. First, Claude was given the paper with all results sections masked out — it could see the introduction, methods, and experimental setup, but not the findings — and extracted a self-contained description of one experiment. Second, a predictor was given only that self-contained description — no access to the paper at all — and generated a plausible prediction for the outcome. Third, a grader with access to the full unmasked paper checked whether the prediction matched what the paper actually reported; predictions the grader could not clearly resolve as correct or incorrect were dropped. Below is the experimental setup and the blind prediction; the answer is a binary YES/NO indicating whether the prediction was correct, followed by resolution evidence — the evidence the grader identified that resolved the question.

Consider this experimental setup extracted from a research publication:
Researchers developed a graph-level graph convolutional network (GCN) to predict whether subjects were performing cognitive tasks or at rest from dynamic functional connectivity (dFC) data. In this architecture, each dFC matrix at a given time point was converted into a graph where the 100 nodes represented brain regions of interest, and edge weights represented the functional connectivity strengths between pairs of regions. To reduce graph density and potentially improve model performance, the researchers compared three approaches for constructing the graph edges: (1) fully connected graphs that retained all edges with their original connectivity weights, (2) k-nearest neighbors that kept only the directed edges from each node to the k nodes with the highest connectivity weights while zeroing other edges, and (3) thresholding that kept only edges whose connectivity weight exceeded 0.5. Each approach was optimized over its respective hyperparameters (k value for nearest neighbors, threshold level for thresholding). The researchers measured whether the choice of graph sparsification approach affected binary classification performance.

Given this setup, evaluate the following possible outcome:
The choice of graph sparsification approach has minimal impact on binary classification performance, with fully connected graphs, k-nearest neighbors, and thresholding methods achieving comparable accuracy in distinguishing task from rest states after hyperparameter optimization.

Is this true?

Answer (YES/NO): YES